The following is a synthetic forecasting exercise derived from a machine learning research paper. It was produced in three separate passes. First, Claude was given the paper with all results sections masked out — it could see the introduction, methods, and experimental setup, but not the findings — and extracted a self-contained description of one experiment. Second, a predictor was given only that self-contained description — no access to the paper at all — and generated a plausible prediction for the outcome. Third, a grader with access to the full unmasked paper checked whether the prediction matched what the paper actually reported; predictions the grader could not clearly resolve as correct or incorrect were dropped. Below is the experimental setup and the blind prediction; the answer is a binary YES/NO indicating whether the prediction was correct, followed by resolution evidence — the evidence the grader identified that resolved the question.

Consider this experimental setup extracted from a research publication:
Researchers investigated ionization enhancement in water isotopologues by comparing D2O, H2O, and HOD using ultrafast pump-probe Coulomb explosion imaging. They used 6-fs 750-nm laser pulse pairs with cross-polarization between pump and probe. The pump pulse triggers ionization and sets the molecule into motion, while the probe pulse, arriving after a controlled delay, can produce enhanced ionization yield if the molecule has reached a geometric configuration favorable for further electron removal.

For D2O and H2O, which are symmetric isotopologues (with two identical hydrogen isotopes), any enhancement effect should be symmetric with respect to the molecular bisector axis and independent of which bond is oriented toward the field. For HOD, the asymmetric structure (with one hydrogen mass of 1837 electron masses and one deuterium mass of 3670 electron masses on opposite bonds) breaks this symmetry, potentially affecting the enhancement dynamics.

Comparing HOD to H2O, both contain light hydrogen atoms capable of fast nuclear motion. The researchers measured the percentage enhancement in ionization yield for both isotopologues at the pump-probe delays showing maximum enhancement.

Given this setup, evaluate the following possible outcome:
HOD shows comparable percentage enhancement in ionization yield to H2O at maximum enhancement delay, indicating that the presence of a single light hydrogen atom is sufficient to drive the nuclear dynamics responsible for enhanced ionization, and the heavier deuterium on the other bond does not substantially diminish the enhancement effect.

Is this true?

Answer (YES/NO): NO